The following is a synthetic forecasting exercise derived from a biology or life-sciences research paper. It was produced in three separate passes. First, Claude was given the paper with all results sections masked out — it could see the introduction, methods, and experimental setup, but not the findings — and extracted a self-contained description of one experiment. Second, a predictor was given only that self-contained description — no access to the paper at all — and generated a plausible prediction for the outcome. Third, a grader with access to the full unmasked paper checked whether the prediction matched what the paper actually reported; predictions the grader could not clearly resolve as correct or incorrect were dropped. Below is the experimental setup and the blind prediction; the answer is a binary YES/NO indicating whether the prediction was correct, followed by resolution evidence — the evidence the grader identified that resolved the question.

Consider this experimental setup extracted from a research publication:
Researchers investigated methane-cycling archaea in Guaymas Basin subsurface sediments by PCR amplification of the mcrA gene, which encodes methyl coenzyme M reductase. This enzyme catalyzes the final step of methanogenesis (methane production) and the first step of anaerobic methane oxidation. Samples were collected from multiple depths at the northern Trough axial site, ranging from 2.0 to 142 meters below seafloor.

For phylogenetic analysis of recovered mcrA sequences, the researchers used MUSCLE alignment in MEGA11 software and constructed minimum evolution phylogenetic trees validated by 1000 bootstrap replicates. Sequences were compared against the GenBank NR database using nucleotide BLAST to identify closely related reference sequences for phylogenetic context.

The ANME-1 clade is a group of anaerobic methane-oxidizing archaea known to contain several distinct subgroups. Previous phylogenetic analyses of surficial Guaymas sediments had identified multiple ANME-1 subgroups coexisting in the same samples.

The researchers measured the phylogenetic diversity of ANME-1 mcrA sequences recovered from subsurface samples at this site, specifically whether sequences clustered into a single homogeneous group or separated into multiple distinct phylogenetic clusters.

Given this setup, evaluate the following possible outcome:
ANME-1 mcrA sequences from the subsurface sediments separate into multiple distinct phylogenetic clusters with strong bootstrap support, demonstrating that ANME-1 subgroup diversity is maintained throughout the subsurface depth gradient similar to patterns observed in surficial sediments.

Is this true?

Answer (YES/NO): YES